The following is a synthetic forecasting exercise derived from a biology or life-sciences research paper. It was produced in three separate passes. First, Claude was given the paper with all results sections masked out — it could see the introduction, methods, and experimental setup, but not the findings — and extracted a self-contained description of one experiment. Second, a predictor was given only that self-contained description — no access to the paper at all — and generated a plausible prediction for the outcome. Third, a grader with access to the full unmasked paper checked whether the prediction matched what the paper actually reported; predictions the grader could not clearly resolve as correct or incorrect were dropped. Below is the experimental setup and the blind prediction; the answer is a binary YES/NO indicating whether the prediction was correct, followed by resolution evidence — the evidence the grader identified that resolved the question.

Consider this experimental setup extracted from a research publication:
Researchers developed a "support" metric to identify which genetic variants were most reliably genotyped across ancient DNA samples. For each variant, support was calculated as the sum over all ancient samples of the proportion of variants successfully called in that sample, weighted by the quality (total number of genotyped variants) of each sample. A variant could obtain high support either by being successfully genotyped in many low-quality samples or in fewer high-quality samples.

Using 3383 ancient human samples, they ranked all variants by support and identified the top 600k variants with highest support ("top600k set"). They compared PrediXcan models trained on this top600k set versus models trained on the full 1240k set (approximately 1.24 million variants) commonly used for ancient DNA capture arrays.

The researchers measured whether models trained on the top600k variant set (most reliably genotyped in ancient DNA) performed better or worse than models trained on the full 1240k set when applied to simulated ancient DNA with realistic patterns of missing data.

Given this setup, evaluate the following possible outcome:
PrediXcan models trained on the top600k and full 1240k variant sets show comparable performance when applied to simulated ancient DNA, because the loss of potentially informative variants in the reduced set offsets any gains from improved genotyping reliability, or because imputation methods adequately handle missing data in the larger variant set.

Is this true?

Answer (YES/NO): NO